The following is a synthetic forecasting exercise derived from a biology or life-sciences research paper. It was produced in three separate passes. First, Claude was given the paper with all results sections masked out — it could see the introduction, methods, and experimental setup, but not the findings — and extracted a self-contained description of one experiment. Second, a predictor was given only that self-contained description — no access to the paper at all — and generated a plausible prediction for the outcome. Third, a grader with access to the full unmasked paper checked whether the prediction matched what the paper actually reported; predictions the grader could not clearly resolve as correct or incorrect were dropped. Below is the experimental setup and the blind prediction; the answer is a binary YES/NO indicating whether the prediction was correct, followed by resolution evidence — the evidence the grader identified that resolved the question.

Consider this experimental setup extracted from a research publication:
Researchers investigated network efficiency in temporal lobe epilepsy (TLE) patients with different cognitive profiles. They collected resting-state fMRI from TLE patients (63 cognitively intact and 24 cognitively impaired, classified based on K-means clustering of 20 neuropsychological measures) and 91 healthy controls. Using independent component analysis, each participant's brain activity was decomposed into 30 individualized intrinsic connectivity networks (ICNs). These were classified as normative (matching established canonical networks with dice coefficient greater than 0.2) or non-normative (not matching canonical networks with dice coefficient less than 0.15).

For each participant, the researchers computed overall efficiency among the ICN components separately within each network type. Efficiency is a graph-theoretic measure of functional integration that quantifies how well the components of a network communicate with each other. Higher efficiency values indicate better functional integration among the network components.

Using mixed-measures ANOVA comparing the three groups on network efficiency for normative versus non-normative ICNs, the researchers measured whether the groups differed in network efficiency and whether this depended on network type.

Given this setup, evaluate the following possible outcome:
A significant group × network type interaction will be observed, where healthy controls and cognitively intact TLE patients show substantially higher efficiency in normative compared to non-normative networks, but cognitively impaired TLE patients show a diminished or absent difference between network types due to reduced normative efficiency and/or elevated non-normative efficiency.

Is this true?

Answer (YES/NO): NO